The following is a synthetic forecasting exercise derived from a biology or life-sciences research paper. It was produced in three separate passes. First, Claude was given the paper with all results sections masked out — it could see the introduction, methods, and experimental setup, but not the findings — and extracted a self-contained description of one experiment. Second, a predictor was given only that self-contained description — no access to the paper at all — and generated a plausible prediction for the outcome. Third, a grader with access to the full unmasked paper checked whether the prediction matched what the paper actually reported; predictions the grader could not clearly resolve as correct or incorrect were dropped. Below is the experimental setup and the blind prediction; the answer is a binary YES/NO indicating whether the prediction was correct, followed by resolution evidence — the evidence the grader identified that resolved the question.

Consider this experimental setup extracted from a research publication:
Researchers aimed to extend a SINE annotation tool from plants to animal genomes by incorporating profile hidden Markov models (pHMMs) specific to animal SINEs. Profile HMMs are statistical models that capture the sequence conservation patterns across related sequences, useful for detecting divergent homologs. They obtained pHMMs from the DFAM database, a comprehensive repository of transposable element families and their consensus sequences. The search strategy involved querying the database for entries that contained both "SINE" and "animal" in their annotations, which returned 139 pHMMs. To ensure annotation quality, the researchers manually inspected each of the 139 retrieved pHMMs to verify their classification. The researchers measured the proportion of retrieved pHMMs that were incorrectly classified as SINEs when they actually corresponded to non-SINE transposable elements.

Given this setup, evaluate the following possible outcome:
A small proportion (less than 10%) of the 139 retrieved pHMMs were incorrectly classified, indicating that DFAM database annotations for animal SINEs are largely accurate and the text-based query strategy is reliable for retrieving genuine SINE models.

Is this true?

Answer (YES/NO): NO